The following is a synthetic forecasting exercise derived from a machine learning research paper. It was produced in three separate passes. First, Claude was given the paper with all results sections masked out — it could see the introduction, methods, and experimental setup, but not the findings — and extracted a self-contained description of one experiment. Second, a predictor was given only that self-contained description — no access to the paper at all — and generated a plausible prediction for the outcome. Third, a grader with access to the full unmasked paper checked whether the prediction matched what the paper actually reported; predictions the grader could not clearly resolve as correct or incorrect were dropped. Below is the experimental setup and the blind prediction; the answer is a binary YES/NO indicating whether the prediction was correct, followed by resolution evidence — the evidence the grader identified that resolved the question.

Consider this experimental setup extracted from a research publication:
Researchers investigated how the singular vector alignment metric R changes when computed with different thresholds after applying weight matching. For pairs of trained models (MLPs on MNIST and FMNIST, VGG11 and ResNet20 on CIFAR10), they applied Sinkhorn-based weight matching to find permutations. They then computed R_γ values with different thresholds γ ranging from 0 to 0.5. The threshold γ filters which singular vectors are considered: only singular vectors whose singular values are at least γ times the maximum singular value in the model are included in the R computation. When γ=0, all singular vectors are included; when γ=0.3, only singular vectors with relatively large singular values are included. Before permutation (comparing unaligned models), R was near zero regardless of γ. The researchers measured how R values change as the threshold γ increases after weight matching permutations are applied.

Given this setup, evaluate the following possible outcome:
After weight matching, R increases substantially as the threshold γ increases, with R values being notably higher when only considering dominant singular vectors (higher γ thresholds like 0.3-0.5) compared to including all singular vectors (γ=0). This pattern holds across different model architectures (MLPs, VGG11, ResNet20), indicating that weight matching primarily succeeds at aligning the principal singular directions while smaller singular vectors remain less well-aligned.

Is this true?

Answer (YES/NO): YES